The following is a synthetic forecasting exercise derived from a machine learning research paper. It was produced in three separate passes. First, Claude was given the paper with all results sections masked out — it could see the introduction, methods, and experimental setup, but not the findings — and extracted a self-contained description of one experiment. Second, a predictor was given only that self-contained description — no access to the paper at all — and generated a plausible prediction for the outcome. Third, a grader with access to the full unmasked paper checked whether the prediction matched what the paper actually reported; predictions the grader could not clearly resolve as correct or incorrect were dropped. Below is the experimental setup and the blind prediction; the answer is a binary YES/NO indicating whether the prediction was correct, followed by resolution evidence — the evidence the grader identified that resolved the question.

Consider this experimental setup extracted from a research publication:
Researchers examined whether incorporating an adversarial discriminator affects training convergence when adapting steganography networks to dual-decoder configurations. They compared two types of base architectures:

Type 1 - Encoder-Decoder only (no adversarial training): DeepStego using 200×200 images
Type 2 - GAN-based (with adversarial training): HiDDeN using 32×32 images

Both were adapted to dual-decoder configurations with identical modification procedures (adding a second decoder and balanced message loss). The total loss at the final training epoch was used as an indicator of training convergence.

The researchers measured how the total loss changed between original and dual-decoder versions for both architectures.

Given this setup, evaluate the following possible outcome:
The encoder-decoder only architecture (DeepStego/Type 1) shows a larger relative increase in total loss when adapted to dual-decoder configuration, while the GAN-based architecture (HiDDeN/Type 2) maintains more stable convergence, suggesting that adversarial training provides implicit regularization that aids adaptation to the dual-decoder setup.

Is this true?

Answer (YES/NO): NO